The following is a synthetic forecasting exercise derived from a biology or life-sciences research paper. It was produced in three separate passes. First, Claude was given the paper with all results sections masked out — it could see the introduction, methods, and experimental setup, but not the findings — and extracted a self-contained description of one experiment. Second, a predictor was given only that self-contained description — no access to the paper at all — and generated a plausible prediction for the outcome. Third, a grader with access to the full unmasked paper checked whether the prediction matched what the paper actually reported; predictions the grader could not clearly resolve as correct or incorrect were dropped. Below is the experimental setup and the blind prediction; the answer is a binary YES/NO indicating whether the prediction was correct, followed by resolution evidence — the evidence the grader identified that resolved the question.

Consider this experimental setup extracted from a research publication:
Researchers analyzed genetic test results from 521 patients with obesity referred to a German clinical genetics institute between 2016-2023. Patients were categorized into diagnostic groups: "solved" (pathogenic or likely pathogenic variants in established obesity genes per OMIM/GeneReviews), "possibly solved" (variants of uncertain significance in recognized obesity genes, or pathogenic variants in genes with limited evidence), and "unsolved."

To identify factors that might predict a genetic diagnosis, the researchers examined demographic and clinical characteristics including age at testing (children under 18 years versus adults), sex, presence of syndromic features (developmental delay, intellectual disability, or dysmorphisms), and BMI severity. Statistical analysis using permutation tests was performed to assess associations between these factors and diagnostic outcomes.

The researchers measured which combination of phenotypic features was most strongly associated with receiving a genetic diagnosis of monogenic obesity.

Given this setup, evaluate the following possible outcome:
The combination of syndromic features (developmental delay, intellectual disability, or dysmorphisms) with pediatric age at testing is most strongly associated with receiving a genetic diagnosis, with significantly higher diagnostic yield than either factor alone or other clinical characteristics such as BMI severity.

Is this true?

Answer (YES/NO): NO